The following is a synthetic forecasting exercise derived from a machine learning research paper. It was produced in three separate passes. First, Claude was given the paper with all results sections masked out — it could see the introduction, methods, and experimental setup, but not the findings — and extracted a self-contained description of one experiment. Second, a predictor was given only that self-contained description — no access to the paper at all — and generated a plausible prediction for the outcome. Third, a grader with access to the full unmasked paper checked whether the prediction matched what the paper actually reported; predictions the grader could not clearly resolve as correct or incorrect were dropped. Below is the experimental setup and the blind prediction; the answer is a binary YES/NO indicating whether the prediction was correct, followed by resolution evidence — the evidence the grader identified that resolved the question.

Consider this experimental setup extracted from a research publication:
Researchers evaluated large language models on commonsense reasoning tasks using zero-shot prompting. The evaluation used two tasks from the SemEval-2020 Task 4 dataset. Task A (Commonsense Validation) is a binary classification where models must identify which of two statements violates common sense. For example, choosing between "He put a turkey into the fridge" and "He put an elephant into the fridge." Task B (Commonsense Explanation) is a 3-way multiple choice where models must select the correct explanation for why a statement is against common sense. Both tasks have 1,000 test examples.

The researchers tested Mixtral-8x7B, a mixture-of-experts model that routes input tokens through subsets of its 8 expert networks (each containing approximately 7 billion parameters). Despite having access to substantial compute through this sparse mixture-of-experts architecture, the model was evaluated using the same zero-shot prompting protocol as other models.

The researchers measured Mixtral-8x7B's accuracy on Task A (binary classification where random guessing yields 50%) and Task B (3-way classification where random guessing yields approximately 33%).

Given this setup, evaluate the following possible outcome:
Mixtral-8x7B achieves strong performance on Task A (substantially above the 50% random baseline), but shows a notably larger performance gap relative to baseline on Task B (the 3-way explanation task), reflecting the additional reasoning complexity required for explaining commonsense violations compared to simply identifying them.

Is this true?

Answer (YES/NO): NO